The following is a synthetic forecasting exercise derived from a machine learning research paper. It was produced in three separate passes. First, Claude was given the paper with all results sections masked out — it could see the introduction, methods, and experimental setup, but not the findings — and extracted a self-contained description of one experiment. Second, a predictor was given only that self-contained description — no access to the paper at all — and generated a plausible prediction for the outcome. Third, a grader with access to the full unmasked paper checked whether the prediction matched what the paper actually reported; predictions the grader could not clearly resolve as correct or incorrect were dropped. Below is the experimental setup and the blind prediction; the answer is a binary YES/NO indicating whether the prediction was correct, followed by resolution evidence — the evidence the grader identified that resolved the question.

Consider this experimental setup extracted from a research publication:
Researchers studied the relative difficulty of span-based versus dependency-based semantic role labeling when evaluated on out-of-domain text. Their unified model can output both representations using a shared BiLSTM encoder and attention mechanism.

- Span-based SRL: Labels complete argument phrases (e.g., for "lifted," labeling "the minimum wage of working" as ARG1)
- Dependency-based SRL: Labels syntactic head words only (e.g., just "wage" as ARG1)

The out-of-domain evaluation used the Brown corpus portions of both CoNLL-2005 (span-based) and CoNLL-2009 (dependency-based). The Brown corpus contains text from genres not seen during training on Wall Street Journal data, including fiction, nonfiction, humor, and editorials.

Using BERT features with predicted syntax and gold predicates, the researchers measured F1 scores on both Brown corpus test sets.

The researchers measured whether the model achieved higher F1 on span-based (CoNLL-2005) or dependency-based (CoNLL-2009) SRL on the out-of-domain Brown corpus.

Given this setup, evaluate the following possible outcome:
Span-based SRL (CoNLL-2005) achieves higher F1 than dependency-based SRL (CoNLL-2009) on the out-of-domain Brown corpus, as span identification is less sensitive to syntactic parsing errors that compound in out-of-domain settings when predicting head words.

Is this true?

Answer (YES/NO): NO